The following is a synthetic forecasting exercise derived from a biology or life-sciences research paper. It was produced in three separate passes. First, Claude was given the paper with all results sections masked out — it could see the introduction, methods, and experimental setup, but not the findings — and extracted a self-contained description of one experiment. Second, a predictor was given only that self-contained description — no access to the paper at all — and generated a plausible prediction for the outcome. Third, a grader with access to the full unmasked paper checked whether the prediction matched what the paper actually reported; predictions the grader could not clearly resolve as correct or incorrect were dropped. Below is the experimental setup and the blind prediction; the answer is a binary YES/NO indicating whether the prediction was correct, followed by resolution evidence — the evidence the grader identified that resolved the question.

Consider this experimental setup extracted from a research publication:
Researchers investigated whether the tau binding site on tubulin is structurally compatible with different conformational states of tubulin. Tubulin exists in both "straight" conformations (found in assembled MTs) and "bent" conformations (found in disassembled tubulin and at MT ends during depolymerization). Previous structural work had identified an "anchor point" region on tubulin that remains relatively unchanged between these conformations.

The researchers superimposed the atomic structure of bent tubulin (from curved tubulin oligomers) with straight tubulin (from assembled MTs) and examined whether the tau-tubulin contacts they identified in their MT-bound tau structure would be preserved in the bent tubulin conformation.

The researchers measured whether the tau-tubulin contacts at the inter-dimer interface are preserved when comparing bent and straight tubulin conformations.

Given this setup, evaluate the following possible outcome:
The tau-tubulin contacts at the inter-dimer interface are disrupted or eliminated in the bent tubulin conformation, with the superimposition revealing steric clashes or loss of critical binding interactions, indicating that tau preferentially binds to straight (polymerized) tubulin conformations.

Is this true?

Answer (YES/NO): NO